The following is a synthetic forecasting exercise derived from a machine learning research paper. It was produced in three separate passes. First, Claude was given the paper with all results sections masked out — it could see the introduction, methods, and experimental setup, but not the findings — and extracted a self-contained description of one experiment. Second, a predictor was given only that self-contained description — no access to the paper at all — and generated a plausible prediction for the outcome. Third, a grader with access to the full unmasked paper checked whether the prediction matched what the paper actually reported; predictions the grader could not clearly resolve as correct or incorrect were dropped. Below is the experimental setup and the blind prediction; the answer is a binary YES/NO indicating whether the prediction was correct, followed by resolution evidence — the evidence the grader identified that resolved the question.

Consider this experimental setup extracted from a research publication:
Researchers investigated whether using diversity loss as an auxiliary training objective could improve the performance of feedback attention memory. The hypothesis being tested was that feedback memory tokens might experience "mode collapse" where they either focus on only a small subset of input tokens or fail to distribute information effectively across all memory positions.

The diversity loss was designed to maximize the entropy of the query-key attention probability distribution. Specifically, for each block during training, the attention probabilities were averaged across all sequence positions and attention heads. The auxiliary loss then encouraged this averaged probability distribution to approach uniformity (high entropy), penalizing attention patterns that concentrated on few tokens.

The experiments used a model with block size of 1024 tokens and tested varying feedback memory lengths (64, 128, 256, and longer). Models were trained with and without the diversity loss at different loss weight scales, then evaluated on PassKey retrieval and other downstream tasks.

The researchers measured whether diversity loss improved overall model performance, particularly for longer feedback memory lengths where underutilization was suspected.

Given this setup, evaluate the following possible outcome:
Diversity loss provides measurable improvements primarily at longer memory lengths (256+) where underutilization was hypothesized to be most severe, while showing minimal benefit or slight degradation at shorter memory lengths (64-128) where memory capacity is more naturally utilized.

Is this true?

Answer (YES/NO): NO